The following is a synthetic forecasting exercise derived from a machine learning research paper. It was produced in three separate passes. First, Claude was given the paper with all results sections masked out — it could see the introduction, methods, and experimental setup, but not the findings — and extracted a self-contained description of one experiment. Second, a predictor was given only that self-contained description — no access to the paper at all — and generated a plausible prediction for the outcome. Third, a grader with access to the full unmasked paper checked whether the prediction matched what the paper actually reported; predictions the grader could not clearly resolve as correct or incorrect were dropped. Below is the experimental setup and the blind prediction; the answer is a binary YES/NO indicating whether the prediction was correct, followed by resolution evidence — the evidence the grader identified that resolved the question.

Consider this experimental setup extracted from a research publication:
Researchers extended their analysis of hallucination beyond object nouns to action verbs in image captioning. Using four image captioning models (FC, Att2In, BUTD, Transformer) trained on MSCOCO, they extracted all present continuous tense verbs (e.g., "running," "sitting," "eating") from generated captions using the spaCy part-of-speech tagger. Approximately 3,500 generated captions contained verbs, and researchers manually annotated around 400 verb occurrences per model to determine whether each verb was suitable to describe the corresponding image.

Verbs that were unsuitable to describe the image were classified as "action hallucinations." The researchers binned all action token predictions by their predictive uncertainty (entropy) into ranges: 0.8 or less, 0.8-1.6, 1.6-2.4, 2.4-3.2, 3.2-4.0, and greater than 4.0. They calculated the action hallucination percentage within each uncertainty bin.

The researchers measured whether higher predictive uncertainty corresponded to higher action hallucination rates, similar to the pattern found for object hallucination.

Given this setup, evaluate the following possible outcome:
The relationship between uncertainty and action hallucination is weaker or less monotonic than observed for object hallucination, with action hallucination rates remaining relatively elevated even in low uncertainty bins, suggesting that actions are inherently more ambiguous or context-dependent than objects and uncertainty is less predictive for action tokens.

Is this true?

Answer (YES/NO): NO